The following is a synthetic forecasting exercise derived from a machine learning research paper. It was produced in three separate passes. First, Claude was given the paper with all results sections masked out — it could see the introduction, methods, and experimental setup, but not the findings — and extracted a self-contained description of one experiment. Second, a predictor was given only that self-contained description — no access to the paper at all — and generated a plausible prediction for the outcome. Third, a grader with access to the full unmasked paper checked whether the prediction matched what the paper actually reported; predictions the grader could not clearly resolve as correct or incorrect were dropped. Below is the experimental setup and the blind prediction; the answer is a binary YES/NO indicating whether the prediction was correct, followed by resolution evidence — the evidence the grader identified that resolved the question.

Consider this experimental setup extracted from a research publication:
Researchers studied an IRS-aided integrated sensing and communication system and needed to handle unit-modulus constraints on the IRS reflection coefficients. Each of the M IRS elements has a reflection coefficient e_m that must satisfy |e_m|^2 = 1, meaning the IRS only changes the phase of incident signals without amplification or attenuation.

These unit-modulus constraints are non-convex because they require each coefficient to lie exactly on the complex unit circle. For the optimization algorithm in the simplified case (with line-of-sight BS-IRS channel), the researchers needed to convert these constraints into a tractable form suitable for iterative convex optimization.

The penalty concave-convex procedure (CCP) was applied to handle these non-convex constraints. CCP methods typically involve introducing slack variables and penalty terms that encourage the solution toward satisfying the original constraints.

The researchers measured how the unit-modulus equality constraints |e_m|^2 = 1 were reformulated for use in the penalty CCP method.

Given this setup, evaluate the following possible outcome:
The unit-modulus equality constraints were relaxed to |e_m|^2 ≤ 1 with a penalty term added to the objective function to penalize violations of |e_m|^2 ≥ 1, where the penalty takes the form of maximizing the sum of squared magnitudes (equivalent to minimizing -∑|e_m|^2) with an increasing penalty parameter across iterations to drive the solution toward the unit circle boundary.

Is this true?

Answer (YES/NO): NO